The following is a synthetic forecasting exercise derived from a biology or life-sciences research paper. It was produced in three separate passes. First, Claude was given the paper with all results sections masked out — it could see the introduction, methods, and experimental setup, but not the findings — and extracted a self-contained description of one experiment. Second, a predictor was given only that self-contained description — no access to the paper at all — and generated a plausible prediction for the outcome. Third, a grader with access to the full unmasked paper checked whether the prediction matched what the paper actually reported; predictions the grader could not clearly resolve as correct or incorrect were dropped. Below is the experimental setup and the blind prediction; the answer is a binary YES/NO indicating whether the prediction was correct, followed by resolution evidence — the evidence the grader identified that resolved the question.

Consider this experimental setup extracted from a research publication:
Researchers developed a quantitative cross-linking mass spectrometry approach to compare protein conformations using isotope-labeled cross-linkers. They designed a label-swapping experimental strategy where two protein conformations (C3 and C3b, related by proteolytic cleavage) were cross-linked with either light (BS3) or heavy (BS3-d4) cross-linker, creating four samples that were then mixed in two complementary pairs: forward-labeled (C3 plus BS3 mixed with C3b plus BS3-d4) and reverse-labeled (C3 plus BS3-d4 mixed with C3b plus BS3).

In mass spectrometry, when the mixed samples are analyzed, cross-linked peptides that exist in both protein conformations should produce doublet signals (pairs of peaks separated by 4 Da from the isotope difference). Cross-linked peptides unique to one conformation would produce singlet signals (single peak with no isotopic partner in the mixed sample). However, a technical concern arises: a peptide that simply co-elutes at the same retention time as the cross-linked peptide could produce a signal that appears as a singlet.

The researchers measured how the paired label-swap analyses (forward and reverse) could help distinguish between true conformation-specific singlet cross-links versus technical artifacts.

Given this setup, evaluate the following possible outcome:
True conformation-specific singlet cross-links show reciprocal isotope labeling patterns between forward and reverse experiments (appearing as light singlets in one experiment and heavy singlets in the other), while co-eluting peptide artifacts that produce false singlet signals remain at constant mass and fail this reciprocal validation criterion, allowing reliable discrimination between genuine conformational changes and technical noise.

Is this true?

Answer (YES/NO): YES